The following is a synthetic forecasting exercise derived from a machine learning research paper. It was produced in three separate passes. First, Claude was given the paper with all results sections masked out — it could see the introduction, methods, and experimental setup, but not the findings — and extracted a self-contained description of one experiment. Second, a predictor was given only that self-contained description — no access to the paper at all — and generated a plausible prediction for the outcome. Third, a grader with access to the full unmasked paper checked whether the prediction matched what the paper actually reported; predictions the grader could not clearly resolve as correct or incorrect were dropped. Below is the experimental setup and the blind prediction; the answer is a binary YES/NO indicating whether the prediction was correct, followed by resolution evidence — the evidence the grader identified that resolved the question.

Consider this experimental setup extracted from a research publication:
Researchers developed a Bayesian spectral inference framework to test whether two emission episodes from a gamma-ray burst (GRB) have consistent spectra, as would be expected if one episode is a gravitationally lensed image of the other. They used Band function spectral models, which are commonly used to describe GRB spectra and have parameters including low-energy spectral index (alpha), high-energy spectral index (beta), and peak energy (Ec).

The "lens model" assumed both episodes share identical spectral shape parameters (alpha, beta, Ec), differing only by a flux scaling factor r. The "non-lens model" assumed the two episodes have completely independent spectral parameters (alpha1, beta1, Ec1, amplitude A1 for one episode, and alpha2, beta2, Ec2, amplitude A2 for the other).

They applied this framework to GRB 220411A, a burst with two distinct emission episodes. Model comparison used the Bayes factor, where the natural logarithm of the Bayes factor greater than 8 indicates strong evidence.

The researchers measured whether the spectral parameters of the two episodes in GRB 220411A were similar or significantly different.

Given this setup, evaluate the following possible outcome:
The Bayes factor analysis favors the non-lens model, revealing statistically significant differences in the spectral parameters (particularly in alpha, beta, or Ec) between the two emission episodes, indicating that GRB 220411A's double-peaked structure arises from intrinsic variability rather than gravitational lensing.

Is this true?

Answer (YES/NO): NO